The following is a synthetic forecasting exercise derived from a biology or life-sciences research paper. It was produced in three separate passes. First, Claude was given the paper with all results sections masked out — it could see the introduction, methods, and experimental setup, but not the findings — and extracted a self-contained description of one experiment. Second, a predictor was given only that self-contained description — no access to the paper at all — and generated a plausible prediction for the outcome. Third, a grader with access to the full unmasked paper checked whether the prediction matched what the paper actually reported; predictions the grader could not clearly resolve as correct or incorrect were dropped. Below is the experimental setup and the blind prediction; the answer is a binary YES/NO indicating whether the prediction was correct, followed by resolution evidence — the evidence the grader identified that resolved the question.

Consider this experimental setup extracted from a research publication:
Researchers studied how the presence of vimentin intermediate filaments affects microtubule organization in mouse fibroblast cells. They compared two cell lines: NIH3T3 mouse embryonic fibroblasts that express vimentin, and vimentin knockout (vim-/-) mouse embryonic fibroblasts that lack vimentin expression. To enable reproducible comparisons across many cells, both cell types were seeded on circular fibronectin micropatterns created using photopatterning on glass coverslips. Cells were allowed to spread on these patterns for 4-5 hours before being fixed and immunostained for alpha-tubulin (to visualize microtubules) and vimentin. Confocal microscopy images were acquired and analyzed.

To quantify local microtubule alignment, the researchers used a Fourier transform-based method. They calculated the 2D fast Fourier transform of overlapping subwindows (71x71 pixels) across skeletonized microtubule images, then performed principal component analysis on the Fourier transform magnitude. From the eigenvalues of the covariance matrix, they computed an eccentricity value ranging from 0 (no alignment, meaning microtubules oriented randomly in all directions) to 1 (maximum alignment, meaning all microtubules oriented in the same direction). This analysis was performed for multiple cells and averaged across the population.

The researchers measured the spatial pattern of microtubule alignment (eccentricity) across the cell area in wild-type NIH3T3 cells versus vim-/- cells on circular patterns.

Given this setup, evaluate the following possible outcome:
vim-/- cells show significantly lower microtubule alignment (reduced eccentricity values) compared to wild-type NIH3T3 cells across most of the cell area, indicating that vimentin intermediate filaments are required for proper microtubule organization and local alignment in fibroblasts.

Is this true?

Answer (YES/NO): NO